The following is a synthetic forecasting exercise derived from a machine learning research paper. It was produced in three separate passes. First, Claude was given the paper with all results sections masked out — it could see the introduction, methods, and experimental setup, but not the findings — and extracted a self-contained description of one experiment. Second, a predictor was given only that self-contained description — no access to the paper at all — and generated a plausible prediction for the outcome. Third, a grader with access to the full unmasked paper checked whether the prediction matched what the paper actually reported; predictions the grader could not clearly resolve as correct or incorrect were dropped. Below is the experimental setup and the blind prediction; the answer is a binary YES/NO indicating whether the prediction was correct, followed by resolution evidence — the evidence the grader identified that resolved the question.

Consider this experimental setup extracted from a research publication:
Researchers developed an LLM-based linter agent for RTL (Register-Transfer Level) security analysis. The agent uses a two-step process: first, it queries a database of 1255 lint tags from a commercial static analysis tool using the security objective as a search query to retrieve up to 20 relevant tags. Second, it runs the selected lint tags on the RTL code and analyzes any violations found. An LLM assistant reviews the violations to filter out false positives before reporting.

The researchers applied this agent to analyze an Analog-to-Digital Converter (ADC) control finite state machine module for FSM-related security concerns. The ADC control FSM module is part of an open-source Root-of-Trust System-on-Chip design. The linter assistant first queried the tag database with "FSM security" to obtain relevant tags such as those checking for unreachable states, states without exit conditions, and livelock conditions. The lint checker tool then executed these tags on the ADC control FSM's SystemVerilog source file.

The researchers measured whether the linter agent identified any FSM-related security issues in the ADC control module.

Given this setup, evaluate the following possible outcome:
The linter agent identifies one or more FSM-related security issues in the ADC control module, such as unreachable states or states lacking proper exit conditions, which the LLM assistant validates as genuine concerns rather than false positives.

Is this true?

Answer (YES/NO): YES